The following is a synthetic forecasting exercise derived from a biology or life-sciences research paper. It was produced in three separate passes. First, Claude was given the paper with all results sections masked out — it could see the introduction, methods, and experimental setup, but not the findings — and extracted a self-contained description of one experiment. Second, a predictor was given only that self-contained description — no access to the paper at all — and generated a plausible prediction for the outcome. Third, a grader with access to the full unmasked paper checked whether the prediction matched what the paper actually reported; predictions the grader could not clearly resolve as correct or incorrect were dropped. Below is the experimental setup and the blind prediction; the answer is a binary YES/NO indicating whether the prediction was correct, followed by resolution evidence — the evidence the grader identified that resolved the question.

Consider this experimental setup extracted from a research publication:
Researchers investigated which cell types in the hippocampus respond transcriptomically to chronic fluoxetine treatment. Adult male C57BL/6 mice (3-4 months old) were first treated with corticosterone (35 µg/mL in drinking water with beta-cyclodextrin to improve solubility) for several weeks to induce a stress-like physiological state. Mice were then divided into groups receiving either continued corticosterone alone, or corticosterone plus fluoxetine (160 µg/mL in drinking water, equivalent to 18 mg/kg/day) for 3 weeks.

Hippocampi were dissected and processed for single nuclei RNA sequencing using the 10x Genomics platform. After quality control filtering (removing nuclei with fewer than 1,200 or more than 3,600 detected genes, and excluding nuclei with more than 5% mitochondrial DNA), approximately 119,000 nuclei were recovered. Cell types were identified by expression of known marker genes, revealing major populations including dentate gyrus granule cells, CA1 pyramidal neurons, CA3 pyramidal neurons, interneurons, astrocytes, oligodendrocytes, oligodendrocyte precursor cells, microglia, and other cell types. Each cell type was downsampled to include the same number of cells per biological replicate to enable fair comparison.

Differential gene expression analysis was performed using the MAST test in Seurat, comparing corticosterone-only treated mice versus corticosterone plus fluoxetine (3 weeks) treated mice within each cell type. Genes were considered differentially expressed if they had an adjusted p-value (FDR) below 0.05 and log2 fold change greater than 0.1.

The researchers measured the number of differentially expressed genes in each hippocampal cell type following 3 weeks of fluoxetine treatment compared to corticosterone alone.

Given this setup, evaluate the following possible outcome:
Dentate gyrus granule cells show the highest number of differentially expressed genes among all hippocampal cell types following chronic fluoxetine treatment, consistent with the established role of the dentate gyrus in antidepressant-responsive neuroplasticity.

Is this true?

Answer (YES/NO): YES